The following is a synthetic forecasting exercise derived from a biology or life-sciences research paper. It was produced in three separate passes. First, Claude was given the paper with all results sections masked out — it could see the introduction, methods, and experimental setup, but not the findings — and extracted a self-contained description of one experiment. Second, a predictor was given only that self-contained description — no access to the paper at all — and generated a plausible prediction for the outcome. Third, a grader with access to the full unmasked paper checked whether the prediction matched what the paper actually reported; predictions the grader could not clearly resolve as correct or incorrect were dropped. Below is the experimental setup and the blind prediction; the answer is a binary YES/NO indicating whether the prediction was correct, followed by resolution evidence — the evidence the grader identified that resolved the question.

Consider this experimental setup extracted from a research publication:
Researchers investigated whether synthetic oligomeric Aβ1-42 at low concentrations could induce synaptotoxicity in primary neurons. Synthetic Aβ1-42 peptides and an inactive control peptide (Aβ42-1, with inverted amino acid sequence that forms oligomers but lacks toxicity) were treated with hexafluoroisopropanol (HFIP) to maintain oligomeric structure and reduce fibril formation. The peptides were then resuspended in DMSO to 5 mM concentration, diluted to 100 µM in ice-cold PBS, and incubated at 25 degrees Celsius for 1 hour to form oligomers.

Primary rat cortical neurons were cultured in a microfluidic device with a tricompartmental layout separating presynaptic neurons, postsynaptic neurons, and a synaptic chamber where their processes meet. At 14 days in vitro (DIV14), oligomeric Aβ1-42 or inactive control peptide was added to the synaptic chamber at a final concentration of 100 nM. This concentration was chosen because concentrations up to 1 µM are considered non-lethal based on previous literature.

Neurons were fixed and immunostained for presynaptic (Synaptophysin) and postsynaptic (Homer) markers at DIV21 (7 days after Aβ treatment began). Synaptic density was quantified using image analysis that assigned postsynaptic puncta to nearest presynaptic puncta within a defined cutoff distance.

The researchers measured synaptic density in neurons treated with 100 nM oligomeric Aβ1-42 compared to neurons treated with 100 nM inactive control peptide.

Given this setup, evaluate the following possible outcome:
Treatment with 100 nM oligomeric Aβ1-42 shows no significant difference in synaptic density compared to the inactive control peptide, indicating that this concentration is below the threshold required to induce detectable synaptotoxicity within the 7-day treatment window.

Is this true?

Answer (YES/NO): NO